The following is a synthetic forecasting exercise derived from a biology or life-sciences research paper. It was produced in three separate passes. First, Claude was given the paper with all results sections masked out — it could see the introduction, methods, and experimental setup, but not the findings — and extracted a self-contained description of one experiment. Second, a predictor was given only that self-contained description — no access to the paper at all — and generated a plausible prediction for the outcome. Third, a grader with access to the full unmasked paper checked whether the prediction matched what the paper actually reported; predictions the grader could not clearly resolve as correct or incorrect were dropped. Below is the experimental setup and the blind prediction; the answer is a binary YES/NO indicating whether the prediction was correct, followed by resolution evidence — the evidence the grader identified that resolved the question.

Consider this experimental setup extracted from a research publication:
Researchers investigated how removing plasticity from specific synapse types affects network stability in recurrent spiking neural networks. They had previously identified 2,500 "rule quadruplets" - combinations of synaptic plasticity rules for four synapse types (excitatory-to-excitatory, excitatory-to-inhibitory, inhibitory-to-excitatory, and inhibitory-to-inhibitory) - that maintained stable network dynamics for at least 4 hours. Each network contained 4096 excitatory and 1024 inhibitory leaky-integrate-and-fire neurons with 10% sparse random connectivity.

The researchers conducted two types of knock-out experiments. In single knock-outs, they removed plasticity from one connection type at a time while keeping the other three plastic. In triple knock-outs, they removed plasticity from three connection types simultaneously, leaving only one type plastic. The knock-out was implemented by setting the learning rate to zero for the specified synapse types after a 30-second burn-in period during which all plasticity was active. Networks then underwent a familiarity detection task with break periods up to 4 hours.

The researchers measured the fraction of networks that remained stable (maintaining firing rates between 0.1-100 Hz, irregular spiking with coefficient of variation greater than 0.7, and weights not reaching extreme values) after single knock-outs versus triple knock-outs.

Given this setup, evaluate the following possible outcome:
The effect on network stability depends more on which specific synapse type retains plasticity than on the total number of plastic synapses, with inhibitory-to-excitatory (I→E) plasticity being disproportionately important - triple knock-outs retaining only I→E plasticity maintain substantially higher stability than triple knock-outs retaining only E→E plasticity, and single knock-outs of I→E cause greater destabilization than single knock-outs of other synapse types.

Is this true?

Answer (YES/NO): NO